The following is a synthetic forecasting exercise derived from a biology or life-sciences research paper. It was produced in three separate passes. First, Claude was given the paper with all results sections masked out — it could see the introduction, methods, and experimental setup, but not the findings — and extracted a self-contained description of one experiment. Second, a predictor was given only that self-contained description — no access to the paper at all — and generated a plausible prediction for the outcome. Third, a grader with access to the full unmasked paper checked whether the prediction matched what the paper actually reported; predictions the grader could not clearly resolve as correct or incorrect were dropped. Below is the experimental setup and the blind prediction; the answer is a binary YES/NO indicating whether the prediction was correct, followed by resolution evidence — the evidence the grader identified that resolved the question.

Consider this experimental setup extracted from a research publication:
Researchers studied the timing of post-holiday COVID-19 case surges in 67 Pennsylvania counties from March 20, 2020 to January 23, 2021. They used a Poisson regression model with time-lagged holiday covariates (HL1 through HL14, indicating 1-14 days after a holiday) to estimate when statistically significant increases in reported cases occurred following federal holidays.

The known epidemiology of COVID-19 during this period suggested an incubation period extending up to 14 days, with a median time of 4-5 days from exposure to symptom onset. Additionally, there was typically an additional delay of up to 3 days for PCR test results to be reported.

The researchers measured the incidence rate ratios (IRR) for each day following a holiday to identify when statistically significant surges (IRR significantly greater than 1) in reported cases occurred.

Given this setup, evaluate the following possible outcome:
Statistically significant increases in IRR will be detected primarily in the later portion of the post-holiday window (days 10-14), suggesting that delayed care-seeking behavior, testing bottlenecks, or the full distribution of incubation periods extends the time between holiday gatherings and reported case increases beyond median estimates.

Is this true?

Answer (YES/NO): NO